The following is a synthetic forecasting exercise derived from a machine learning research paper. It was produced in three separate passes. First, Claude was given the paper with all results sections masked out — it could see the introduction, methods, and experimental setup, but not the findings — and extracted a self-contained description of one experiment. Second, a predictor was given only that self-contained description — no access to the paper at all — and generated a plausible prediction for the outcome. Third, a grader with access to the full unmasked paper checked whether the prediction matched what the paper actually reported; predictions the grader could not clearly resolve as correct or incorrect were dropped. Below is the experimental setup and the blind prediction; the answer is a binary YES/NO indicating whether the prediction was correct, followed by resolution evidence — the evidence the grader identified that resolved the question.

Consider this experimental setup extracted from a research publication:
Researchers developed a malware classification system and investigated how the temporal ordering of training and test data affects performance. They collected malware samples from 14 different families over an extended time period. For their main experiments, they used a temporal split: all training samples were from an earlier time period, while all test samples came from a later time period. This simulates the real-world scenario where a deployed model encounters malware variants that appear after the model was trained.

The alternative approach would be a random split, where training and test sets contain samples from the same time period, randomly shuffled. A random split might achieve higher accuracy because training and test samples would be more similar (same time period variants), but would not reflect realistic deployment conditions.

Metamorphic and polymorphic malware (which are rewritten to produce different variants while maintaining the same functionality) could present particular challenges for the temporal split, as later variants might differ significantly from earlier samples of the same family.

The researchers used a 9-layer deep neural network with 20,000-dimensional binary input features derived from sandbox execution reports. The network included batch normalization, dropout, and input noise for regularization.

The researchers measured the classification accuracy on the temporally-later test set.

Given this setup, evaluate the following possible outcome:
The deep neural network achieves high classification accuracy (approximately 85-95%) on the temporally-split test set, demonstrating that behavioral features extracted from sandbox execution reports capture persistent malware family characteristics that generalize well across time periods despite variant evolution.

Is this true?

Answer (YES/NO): NO